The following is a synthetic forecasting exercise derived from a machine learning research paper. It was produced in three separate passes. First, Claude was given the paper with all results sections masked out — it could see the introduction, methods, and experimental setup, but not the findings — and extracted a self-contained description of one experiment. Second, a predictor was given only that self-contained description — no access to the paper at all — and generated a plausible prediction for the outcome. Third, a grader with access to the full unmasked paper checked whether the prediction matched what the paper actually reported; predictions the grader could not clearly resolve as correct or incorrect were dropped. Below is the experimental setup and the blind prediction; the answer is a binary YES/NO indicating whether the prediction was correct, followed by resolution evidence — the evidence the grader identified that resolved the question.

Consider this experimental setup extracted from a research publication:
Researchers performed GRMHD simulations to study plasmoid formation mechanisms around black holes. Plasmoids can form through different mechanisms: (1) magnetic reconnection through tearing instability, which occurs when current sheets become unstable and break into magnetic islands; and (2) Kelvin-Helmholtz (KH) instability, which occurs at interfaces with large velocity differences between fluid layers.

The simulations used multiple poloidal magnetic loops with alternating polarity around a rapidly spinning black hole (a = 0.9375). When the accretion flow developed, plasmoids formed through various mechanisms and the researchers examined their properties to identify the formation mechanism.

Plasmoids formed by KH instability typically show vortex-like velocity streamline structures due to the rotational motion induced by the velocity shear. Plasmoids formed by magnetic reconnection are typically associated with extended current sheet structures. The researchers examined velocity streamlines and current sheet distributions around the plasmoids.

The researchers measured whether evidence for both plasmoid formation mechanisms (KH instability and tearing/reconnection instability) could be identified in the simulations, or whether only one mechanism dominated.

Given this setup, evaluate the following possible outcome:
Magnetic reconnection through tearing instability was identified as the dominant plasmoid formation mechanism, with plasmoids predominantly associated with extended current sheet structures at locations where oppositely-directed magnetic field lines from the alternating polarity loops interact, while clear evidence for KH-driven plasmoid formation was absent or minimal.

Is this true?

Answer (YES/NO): NO